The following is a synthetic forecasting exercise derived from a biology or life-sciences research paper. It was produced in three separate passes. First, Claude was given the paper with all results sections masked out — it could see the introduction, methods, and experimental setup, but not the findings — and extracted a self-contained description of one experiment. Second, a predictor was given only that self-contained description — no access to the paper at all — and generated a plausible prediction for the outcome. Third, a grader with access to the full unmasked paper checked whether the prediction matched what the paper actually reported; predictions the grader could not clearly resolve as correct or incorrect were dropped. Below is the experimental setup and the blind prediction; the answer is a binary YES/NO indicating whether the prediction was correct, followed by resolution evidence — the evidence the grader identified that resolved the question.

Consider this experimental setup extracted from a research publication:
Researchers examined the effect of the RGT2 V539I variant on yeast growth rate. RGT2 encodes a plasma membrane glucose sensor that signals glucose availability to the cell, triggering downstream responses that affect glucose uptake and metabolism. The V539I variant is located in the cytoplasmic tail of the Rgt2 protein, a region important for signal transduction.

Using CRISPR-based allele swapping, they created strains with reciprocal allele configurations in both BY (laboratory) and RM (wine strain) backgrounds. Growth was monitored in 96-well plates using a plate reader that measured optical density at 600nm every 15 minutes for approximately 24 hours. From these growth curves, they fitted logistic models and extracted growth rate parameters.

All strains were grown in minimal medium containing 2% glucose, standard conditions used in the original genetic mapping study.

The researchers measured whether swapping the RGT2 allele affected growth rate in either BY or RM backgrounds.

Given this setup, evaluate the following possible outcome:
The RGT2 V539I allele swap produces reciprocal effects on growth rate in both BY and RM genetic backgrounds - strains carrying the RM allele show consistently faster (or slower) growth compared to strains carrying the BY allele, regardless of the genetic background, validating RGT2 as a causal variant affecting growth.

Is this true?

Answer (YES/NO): NO